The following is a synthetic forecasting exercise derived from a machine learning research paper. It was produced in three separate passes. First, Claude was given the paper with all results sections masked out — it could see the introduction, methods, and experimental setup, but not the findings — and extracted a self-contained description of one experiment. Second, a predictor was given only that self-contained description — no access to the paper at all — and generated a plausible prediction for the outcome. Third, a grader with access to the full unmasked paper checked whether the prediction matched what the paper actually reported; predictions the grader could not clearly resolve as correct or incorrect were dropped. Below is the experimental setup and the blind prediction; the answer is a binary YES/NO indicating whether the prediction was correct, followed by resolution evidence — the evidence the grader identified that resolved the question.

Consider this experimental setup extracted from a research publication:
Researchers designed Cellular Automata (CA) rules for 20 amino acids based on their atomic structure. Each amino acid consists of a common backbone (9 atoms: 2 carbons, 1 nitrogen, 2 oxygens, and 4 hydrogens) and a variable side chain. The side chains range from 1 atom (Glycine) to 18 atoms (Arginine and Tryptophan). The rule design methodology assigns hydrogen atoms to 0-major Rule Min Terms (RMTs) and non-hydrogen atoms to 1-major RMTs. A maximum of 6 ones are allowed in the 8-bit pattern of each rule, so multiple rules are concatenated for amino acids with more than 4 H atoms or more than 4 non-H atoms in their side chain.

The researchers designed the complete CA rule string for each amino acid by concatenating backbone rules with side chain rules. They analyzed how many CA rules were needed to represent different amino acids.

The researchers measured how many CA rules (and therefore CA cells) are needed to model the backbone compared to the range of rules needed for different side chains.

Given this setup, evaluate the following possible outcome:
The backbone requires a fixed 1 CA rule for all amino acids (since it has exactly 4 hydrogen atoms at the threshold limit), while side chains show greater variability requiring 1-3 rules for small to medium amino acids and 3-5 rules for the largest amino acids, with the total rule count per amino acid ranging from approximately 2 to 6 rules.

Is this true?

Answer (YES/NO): NO